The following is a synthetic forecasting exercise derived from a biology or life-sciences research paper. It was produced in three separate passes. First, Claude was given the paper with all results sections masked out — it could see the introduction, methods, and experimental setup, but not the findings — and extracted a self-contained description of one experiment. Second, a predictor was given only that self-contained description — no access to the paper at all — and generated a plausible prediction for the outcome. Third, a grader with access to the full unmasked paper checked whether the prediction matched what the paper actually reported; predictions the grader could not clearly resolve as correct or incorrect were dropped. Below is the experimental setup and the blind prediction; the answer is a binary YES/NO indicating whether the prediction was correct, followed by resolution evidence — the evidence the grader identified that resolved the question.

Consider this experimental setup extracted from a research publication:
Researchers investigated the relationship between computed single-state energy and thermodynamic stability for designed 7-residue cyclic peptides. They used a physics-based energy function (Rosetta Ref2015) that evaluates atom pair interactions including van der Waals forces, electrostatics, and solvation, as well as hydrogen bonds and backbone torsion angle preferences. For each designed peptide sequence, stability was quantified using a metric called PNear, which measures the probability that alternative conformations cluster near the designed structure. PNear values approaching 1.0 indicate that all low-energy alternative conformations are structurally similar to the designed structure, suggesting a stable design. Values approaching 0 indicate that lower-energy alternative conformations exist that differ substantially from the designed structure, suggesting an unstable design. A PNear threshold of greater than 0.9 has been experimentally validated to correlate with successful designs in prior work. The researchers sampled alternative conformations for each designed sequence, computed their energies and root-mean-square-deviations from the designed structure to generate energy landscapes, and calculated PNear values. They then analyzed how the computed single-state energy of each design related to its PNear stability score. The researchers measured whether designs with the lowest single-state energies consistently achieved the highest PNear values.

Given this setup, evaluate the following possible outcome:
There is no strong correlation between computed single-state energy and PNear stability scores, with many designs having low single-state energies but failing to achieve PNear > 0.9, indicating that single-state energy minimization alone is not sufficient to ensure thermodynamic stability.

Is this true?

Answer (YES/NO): YES